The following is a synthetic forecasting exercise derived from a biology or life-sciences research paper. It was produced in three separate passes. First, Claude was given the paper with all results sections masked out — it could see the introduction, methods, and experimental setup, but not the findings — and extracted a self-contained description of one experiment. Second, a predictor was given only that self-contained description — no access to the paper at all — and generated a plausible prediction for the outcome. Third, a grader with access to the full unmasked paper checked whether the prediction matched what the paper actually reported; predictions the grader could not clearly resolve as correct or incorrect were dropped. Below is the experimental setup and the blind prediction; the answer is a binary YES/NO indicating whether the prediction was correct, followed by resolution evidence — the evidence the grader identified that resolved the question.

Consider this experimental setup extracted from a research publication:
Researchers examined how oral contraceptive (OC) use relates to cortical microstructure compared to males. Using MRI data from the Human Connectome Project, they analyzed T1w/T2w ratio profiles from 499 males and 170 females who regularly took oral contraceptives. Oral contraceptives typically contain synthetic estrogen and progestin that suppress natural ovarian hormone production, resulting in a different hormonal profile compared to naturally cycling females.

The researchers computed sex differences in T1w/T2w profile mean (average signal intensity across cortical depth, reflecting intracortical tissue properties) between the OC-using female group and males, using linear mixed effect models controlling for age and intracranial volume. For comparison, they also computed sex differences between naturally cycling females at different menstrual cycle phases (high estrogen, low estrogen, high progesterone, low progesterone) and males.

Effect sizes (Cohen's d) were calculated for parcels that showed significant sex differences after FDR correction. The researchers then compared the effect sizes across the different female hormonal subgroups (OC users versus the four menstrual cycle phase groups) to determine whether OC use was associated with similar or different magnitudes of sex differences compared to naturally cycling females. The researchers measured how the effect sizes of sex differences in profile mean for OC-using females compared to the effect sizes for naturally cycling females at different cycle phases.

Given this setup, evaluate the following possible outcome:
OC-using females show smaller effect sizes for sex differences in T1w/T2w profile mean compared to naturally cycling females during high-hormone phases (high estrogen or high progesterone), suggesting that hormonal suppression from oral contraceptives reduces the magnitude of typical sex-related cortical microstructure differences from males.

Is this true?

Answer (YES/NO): NO